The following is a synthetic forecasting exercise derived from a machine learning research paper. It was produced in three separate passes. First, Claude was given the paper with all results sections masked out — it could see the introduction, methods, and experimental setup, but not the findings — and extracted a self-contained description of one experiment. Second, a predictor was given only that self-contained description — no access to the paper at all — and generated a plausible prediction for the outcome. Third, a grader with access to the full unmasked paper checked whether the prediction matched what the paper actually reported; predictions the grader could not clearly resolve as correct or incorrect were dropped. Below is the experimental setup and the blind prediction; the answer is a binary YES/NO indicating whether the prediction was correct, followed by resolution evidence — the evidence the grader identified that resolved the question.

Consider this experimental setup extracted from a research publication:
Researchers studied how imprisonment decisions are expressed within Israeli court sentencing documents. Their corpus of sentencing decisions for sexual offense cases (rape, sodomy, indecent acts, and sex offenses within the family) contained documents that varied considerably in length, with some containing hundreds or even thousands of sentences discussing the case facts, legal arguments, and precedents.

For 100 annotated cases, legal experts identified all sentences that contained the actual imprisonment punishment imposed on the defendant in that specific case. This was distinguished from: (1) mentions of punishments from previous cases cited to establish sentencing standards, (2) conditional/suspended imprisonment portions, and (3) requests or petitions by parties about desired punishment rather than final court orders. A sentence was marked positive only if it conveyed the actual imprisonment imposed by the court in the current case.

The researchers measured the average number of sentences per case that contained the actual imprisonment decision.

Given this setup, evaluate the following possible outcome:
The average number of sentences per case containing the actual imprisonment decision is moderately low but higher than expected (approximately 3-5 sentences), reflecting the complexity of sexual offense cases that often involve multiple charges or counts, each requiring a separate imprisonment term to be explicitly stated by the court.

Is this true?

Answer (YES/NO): NO